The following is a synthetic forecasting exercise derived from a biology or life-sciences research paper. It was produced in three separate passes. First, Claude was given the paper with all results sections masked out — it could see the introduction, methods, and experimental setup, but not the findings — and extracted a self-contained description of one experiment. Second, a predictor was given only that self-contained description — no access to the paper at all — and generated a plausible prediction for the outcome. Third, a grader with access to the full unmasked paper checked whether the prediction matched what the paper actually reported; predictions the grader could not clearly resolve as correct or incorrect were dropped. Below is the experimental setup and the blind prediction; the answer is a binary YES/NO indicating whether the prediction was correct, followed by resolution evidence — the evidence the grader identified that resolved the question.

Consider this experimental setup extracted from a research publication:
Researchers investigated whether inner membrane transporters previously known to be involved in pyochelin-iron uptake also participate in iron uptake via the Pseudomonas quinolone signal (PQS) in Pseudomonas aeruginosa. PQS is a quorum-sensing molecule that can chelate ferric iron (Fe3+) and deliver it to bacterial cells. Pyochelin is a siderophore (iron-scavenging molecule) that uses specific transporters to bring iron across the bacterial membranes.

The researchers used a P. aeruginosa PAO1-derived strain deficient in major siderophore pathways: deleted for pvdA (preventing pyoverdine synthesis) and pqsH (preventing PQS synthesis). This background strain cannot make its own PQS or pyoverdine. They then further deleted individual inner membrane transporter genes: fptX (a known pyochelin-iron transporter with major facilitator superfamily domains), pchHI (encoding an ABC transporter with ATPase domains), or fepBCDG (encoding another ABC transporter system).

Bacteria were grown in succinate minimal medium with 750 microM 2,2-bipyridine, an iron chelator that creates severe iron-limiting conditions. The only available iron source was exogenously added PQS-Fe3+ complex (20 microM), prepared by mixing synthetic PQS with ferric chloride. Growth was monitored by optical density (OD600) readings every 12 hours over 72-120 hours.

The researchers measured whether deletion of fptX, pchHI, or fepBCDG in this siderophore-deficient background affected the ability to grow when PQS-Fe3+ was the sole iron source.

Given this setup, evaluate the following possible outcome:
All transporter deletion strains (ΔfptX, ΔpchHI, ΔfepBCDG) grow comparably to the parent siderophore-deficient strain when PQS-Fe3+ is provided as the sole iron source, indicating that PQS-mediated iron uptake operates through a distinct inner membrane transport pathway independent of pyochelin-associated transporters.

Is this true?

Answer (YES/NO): NO